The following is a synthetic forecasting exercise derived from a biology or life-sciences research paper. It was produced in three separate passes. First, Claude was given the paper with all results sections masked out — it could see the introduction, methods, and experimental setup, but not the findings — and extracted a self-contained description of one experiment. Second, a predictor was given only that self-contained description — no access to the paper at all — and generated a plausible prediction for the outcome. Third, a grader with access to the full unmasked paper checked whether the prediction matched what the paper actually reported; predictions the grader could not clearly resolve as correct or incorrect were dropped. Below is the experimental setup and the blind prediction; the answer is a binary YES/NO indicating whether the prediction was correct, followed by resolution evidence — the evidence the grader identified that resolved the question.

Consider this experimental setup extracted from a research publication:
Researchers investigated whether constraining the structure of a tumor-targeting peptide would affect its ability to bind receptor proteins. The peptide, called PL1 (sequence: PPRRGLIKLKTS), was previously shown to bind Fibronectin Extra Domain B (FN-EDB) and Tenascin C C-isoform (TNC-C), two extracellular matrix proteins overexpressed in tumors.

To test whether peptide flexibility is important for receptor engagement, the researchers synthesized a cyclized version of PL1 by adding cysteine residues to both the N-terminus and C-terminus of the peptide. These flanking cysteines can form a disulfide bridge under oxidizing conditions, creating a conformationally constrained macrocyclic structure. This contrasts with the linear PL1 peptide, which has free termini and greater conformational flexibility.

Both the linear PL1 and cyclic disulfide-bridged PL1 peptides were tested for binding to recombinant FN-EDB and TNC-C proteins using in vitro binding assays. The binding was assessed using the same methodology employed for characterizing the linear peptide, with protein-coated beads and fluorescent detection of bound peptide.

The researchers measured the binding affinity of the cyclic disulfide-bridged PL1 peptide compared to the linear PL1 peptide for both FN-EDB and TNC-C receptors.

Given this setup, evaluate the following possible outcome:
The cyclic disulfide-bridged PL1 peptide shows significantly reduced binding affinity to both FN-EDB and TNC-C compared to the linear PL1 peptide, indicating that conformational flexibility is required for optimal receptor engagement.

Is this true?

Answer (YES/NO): YES